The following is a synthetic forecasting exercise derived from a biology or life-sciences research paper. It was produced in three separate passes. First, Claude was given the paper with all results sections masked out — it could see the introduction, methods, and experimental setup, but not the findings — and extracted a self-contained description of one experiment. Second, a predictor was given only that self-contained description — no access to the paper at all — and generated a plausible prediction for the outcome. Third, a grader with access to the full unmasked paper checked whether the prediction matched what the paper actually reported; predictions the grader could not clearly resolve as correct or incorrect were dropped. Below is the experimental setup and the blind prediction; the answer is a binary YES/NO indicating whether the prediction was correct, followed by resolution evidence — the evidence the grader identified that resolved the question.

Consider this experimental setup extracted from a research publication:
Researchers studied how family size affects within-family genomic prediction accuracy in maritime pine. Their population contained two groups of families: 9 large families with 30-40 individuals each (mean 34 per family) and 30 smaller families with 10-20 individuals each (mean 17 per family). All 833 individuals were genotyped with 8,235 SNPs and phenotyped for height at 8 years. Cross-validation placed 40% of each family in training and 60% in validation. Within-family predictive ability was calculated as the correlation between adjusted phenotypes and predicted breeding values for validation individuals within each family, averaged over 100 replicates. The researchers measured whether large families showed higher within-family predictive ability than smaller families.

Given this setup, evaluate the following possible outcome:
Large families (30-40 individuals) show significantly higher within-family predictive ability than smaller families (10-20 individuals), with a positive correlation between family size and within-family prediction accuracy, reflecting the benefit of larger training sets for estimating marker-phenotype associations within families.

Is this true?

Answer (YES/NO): NO